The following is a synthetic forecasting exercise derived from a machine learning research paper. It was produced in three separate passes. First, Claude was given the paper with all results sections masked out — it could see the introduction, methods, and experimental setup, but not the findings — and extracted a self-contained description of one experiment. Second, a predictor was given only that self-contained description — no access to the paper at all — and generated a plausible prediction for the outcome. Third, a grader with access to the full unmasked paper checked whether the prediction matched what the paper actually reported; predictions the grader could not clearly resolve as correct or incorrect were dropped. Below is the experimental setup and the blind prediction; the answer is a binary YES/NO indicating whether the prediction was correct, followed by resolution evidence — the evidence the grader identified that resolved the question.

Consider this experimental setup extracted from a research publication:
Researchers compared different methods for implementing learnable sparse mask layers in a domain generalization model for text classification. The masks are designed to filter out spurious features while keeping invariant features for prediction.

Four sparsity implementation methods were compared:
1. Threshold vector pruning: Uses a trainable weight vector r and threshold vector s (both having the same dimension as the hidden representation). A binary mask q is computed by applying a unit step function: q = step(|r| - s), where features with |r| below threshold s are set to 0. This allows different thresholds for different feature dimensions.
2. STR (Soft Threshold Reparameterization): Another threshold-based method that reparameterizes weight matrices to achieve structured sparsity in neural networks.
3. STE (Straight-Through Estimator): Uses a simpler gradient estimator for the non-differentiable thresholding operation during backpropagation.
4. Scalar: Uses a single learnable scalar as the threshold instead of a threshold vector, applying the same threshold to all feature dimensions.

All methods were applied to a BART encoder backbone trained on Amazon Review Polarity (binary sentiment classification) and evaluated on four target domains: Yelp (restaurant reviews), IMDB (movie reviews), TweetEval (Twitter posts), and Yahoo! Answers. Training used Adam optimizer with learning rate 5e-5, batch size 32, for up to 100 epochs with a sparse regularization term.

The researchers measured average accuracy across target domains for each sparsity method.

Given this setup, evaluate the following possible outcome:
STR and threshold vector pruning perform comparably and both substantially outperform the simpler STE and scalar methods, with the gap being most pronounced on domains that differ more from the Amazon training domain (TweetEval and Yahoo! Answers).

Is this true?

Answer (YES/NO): NO